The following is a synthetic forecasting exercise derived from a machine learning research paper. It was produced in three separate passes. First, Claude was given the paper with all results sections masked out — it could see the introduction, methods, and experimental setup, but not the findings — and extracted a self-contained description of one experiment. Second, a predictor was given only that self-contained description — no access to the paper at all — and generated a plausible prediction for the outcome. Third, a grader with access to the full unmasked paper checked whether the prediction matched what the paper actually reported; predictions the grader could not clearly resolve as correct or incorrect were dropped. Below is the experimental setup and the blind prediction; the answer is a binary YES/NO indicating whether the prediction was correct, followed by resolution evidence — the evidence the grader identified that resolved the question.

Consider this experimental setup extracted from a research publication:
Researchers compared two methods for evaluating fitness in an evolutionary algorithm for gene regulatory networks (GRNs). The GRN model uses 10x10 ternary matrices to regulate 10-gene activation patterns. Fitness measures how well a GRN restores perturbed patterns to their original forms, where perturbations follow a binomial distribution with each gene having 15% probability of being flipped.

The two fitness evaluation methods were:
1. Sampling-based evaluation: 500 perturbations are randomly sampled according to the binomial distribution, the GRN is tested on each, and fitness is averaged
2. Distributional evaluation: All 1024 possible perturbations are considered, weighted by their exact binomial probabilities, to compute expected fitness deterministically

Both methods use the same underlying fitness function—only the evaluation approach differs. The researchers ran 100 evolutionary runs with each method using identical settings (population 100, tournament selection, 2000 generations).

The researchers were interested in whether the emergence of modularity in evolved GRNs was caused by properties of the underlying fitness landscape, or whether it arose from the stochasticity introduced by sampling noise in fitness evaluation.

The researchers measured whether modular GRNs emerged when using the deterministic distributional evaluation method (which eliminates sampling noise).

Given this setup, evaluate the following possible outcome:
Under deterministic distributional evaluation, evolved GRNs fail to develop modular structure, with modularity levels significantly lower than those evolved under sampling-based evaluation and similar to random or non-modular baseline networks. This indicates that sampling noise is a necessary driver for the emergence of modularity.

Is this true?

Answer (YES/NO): NO